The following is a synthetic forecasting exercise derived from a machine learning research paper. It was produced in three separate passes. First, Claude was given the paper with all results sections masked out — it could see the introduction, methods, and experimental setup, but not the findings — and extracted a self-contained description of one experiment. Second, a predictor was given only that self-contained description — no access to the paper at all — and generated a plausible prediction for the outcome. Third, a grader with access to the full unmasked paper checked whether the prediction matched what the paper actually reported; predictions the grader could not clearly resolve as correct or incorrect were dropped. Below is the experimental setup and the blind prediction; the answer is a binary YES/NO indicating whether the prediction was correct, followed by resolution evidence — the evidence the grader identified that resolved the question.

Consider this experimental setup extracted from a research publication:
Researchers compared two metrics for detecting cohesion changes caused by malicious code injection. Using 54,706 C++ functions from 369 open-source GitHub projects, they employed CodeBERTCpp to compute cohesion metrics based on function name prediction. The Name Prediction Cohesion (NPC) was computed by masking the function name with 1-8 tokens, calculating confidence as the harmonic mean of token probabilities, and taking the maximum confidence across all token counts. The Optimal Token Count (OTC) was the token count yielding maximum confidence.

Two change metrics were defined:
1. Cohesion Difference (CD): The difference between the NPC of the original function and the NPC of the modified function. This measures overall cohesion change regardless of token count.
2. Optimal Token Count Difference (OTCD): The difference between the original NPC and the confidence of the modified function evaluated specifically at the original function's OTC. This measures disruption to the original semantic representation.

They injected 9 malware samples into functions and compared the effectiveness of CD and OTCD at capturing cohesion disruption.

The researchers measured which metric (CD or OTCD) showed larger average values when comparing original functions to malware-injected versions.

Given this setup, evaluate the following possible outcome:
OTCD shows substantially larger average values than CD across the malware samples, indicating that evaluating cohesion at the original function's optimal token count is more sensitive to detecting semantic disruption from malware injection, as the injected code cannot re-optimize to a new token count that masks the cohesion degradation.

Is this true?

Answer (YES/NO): NO